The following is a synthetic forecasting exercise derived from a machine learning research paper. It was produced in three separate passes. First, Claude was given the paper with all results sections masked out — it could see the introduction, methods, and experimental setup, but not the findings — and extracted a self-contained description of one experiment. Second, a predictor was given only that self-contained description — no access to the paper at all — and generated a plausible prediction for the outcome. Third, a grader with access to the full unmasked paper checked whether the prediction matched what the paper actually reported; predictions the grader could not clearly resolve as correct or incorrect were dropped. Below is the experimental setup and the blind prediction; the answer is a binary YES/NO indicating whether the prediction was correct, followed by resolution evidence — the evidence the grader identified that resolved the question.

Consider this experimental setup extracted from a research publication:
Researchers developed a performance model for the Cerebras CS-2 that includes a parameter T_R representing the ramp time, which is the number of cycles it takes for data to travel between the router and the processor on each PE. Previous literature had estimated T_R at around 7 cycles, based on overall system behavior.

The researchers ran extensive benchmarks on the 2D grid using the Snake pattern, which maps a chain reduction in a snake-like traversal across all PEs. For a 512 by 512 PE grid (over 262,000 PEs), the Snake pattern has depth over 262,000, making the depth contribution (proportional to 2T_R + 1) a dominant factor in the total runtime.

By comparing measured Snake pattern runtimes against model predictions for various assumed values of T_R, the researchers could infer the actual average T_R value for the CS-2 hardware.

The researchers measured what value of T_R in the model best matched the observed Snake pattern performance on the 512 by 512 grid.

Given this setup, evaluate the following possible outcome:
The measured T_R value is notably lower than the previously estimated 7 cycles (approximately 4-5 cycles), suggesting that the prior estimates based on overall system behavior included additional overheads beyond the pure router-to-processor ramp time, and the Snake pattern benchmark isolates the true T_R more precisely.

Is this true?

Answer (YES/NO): NO